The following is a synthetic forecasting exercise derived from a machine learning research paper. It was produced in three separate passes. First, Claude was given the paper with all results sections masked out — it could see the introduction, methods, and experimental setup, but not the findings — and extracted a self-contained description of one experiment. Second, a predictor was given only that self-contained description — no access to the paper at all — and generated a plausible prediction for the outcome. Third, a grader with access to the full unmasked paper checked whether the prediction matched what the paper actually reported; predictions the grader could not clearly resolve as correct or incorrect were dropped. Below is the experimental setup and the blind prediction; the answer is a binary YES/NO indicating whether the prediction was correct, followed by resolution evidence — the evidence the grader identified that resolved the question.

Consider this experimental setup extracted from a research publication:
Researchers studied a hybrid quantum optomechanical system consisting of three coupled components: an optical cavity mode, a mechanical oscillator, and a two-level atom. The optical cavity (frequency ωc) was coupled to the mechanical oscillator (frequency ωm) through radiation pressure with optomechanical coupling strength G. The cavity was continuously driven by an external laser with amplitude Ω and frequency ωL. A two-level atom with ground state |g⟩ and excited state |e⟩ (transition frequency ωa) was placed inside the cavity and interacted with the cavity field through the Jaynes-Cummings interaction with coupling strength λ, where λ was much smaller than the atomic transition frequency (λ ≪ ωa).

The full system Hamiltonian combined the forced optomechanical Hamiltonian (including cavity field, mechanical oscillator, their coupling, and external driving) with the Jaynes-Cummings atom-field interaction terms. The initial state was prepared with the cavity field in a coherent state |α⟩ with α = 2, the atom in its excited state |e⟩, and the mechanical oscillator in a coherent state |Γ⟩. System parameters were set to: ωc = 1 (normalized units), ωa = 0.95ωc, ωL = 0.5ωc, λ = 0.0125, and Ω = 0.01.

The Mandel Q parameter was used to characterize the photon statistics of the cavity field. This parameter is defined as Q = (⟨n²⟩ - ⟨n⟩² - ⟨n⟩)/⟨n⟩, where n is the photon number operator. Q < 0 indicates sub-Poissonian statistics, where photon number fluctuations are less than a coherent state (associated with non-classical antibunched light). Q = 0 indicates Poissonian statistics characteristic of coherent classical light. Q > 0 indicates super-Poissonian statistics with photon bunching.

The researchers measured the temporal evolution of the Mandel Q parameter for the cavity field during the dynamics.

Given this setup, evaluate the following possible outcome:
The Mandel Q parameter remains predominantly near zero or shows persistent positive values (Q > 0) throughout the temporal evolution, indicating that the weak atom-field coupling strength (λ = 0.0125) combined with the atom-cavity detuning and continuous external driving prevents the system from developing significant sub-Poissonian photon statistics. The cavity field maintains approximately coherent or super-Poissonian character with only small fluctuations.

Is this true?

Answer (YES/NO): NO